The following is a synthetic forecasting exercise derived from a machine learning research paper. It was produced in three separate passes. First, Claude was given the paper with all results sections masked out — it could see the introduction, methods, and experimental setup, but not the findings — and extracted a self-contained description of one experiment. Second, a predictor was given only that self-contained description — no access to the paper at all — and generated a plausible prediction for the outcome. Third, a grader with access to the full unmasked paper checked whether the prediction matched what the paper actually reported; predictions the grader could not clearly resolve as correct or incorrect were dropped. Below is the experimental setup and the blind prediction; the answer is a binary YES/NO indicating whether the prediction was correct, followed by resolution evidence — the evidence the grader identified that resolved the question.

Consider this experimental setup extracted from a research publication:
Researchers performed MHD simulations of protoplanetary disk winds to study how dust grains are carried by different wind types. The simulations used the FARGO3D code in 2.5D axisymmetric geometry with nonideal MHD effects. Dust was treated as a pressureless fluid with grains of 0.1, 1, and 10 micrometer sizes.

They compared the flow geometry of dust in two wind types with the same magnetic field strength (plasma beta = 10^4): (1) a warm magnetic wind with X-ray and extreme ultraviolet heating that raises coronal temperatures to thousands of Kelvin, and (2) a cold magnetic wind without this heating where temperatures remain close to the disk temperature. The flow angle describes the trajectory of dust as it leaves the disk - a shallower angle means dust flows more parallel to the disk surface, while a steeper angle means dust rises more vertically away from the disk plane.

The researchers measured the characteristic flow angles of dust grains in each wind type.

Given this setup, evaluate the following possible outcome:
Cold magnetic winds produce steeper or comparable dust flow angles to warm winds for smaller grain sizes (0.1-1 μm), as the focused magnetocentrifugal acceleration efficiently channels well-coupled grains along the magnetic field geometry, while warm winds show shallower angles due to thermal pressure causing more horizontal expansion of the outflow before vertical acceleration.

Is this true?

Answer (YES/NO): NO